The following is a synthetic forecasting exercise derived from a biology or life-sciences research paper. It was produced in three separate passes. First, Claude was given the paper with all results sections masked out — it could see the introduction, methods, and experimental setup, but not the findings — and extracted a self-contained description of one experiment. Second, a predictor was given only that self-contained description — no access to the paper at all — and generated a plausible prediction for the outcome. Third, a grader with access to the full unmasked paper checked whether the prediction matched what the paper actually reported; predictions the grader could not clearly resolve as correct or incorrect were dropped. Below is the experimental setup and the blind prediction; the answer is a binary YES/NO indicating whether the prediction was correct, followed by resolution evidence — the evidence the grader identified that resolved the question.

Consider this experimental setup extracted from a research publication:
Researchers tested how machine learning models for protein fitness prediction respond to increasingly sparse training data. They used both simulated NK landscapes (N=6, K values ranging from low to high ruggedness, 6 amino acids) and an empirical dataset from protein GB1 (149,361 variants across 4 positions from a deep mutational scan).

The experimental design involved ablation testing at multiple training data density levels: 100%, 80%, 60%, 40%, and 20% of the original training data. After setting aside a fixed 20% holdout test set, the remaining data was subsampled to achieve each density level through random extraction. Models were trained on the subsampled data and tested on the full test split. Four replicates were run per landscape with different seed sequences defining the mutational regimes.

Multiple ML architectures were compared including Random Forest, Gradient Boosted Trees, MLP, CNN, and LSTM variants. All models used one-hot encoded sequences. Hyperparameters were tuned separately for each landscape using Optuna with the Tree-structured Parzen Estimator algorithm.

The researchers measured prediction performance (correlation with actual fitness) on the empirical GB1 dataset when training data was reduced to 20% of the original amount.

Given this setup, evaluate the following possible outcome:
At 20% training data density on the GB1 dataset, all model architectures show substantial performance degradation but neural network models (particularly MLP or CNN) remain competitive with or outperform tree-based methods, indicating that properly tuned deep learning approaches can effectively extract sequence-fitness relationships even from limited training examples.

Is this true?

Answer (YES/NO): YES